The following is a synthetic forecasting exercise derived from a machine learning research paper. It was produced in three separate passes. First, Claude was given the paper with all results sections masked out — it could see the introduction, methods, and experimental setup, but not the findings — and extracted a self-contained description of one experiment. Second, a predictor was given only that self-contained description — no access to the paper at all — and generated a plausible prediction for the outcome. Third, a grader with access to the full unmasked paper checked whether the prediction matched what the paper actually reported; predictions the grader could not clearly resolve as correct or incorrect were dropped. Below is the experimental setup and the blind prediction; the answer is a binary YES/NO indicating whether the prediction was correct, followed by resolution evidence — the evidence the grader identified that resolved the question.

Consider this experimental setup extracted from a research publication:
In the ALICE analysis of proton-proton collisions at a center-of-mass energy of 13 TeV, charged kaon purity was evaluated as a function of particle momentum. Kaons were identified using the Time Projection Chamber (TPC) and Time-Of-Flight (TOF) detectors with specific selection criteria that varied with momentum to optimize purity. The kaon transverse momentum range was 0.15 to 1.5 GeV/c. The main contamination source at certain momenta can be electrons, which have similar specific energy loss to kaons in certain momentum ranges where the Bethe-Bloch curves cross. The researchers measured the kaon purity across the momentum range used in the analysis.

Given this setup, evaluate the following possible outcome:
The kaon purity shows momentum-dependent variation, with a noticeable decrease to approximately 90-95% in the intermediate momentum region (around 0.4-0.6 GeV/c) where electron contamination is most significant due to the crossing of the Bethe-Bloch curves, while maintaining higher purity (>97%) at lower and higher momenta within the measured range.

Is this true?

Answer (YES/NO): NO